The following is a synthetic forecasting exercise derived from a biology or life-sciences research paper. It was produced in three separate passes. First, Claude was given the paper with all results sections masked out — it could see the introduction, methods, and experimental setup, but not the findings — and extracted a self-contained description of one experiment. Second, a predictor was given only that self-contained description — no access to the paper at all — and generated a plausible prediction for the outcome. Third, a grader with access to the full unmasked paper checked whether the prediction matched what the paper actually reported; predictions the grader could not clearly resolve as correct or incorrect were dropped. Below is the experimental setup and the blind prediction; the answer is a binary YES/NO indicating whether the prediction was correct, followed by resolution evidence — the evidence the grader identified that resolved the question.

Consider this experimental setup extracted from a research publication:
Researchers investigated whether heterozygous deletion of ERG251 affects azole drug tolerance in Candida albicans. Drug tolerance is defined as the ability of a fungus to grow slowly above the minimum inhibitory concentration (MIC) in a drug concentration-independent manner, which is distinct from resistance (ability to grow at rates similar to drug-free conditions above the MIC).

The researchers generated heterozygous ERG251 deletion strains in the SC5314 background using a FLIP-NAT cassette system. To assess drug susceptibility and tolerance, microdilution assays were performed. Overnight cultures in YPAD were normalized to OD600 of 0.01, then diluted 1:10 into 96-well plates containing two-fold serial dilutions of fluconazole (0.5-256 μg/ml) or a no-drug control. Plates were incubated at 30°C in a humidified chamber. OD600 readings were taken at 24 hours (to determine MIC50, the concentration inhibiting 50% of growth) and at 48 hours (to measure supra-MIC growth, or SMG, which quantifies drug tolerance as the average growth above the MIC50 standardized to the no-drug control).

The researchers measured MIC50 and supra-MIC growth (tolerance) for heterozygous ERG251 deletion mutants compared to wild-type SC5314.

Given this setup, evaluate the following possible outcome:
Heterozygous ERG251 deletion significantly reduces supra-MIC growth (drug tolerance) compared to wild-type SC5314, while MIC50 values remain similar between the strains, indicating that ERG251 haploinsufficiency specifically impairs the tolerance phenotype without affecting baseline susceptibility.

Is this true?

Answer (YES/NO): NO